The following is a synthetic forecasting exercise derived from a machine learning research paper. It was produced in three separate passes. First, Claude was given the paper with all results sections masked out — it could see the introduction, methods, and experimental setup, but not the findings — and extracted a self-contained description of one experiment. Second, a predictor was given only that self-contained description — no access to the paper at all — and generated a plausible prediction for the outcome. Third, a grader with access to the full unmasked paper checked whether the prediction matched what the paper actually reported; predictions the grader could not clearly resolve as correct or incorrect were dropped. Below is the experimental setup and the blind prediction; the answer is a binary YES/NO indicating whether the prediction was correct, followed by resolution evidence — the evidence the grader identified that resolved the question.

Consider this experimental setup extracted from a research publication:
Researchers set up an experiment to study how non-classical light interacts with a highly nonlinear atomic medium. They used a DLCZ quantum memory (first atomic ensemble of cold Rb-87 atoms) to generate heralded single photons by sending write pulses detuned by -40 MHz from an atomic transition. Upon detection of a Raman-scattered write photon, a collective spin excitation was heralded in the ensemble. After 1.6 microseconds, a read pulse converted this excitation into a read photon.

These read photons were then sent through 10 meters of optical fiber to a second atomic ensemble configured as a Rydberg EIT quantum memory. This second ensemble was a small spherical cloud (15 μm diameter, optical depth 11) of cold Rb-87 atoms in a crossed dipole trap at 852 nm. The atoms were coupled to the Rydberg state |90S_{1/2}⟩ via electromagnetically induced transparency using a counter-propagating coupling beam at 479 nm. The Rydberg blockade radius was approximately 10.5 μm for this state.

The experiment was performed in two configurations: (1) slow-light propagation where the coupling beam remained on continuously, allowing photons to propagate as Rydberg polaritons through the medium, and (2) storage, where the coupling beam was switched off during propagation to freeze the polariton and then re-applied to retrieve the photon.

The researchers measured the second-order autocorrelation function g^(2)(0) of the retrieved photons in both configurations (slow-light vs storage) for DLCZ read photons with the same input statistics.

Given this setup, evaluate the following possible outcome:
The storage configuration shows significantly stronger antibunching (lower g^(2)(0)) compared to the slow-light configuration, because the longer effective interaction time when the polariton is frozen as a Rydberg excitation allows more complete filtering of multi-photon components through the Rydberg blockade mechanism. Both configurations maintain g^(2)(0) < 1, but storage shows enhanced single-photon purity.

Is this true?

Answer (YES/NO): NO